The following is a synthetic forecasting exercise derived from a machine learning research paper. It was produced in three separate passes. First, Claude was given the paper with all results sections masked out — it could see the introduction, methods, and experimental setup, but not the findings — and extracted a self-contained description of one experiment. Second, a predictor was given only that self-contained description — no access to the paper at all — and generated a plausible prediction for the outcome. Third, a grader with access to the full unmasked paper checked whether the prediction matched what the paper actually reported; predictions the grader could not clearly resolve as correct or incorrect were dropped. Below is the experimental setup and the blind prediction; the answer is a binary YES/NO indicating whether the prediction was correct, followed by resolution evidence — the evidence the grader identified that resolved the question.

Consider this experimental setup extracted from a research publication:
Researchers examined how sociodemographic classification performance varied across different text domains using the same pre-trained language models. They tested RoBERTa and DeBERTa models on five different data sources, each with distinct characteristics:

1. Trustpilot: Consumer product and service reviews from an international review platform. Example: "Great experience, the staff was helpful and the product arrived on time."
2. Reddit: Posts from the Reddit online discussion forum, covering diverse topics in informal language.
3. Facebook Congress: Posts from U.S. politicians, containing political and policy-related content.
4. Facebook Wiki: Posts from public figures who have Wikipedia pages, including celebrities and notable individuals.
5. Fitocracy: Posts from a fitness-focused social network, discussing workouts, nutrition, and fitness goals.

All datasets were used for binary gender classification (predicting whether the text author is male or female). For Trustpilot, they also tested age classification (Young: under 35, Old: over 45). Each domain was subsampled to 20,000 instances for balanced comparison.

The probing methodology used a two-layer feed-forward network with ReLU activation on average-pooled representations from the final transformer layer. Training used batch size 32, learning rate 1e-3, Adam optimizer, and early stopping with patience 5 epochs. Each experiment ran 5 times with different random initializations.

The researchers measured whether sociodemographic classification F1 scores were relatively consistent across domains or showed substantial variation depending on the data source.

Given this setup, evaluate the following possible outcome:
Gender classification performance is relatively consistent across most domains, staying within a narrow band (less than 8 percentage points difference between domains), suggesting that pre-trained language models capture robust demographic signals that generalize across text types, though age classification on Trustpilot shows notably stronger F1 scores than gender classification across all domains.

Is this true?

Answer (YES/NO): NO